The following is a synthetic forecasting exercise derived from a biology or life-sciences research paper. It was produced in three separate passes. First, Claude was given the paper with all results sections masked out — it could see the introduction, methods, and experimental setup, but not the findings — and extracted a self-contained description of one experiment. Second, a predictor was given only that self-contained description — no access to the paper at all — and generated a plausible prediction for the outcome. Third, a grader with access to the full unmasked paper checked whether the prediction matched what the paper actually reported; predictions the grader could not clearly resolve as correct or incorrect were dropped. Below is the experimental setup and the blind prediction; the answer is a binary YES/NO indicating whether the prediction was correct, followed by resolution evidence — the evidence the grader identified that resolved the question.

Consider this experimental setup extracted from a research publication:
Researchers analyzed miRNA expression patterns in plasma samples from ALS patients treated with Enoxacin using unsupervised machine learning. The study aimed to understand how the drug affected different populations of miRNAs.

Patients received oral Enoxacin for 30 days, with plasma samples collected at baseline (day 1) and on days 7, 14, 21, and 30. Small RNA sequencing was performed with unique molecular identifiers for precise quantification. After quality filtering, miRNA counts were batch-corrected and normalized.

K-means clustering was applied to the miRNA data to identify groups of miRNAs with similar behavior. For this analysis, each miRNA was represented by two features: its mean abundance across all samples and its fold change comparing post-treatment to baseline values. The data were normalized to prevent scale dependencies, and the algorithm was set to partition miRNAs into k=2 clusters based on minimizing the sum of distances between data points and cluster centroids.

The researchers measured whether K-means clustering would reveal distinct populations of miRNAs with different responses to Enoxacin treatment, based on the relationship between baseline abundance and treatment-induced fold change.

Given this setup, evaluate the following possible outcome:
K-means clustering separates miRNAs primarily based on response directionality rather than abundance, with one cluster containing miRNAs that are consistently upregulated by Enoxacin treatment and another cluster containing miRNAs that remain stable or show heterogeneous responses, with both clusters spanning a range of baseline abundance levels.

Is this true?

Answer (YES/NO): NO